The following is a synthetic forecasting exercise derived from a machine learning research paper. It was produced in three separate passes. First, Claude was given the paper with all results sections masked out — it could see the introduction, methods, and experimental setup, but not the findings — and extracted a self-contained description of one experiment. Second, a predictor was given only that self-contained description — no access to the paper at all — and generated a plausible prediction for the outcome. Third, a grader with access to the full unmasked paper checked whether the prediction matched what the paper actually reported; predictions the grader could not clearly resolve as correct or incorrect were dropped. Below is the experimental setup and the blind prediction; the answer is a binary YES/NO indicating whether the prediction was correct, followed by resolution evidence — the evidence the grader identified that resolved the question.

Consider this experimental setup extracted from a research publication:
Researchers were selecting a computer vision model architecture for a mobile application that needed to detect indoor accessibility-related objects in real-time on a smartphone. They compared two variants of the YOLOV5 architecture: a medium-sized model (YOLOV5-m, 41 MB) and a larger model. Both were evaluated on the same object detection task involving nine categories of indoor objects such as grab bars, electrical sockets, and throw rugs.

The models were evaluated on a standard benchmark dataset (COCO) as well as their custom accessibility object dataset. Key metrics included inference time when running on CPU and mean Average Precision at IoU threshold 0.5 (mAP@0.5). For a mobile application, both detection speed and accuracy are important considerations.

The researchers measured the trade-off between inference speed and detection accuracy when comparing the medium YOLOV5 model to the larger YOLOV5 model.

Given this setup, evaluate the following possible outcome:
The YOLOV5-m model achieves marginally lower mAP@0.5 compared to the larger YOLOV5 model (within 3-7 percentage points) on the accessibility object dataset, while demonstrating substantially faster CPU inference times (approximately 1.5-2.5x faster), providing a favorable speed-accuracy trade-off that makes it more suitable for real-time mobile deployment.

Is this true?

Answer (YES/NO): NO